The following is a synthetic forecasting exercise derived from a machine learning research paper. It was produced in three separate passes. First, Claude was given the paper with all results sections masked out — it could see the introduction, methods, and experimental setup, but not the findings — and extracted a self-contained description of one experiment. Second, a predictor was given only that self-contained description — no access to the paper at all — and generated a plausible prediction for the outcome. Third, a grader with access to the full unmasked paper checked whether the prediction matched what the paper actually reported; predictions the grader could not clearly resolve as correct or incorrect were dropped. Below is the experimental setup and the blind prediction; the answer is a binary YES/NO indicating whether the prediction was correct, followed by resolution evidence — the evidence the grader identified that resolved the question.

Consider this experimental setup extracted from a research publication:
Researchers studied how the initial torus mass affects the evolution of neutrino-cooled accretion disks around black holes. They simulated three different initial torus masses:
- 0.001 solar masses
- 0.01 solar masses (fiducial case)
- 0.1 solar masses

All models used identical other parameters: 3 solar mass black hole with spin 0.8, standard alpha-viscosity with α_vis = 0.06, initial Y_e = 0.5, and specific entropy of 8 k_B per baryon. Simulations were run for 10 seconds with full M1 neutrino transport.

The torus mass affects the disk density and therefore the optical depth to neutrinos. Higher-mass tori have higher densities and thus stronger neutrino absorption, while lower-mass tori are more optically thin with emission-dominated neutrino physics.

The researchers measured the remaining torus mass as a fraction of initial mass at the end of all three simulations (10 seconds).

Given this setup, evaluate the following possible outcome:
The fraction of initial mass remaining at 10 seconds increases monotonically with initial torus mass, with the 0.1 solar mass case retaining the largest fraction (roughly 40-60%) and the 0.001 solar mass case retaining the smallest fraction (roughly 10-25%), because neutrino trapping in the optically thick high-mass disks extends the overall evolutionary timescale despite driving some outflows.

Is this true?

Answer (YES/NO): NO